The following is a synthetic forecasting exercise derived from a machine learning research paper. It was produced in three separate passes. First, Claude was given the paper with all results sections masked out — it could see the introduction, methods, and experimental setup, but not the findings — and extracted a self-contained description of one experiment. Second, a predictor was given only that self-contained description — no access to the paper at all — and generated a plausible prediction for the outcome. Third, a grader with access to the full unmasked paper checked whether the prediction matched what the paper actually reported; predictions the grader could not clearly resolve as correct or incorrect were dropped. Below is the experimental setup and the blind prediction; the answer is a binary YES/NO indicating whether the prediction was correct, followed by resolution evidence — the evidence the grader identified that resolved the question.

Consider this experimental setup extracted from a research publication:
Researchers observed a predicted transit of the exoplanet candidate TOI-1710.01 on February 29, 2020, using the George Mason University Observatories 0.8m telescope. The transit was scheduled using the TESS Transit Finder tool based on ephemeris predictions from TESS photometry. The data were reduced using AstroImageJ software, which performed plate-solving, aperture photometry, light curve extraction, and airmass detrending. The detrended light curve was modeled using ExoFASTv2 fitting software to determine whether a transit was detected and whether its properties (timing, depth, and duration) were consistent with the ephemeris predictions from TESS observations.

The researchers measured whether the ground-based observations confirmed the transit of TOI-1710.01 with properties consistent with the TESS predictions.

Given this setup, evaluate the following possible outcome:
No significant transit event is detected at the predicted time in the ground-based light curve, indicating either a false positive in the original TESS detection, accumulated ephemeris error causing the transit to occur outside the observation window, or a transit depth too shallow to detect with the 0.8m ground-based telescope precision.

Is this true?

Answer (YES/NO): NO